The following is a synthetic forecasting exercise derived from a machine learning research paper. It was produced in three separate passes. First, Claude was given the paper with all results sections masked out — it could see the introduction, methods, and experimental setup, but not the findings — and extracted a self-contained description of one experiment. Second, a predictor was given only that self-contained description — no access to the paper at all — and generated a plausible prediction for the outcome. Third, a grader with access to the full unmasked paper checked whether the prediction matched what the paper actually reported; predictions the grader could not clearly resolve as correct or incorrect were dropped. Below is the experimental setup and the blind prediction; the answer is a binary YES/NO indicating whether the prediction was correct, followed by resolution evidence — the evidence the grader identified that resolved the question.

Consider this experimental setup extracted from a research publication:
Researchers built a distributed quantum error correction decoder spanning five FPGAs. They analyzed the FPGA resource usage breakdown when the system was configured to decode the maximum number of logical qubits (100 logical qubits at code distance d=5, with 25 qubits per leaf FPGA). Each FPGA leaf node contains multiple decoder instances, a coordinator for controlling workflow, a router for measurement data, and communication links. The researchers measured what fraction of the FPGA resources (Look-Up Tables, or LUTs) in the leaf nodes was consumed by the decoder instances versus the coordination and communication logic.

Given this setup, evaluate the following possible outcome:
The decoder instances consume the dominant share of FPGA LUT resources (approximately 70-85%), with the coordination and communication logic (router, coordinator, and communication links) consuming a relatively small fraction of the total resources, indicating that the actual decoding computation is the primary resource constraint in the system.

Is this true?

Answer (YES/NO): NO